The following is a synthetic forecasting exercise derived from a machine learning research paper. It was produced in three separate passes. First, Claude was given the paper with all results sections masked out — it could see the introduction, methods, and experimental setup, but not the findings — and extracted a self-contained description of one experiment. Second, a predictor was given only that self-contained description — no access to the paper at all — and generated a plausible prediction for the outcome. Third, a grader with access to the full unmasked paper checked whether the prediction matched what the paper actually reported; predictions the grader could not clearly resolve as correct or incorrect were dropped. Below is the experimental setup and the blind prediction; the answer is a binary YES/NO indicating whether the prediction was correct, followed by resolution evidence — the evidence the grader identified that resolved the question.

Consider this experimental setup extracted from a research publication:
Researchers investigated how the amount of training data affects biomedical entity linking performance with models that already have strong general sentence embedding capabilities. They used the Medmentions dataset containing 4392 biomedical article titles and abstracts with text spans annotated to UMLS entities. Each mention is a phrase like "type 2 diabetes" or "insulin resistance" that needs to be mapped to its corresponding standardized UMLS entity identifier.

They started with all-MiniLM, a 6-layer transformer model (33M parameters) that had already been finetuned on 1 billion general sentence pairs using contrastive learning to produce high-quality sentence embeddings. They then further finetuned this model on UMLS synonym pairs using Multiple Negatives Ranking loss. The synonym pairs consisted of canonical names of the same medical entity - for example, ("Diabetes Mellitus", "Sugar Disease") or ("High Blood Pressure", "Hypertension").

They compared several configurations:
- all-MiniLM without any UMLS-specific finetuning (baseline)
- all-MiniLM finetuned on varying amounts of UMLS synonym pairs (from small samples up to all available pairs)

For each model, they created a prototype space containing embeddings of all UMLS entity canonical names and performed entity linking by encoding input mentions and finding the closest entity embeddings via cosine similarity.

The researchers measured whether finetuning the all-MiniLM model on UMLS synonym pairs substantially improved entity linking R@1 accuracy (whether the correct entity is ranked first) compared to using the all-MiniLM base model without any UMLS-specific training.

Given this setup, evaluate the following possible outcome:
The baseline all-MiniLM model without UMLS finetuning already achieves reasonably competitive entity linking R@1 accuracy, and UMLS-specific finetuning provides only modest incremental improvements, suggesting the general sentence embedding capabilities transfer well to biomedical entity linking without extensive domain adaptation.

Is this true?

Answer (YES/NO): YES